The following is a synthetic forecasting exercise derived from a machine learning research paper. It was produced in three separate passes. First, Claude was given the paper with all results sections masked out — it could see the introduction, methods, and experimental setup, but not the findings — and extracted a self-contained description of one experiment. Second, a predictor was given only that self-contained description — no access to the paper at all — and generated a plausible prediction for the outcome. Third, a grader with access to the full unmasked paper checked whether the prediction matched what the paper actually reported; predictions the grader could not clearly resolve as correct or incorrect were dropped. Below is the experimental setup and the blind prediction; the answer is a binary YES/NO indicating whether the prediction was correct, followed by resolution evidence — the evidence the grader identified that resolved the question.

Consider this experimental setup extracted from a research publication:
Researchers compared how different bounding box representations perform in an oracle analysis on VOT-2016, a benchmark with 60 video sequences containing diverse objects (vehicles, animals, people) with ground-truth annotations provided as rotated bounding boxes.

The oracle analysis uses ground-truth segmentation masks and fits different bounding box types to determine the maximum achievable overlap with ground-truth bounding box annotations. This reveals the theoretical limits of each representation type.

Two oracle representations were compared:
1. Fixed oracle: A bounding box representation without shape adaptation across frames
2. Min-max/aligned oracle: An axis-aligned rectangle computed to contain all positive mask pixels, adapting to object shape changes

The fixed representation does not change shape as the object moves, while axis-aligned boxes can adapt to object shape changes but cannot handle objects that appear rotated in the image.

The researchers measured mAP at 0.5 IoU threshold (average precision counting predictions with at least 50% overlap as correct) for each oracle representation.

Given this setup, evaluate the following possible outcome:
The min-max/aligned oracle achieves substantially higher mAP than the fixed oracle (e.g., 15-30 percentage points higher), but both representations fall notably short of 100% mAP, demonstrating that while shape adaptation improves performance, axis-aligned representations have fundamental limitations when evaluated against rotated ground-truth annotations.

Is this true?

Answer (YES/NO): NO